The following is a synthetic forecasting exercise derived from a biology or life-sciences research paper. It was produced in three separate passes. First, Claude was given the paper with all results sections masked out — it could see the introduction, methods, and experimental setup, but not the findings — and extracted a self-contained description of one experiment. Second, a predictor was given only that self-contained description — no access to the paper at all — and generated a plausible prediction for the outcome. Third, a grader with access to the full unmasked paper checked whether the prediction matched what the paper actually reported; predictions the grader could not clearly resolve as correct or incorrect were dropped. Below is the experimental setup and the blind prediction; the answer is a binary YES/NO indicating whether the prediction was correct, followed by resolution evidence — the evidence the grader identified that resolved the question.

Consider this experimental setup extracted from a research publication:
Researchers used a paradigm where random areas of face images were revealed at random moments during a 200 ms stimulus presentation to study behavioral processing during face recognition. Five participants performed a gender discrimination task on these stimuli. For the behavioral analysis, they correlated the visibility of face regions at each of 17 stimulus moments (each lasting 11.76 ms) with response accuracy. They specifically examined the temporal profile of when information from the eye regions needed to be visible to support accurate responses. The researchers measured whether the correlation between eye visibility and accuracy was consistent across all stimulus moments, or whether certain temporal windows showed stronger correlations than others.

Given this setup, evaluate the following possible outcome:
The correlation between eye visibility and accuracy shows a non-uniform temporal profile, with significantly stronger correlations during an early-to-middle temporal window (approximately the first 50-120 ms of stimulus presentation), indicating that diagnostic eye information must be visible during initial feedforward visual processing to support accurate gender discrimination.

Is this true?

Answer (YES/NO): NO